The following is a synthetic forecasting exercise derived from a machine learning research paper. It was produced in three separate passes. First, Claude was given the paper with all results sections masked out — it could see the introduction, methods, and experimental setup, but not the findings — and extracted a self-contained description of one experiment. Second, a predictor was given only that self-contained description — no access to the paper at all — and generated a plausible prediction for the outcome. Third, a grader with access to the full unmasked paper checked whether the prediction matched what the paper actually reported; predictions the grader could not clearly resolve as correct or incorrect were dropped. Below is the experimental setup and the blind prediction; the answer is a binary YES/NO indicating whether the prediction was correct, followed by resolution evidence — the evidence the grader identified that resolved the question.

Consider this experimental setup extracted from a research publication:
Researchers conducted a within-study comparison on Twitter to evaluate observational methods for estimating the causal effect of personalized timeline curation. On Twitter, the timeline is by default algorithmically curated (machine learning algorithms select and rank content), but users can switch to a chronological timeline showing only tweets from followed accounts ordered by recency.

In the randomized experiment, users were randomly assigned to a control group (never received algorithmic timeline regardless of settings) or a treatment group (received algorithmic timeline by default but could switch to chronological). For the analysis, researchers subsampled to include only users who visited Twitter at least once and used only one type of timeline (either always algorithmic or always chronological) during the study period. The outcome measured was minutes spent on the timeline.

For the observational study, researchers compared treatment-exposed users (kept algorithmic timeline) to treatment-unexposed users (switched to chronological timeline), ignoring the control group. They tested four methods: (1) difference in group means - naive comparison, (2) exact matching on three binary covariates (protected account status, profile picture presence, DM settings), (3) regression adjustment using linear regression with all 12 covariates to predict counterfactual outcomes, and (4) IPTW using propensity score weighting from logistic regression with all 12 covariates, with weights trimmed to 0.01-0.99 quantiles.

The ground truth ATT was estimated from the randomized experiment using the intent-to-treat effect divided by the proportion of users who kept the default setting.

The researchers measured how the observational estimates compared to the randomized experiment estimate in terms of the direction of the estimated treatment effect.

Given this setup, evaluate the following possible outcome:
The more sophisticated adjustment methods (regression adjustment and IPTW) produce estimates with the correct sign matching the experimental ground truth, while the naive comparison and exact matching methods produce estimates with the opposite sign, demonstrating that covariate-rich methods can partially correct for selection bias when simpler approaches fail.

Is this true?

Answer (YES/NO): NO